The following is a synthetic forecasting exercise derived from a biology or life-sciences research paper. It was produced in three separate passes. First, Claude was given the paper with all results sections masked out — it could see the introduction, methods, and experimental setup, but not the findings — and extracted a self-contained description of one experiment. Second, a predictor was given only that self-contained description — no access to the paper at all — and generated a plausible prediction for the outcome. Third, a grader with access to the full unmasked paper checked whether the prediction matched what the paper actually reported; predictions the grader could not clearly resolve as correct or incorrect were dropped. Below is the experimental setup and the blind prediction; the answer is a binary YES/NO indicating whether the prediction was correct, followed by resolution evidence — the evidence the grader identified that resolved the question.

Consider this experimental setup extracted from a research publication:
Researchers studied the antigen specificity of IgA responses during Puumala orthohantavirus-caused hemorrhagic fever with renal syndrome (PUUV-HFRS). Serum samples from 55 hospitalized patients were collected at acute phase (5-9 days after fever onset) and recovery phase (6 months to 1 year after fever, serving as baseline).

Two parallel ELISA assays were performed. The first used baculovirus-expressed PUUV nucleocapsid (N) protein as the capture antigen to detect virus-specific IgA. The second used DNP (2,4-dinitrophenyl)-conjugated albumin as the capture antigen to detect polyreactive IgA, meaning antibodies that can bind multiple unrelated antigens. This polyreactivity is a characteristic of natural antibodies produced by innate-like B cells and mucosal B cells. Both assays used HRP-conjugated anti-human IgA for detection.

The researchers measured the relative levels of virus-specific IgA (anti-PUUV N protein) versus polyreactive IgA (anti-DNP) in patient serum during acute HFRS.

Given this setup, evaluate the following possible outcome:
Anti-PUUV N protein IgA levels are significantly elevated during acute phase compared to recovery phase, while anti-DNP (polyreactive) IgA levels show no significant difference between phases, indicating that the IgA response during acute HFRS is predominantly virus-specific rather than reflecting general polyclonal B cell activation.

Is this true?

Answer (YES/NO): NO